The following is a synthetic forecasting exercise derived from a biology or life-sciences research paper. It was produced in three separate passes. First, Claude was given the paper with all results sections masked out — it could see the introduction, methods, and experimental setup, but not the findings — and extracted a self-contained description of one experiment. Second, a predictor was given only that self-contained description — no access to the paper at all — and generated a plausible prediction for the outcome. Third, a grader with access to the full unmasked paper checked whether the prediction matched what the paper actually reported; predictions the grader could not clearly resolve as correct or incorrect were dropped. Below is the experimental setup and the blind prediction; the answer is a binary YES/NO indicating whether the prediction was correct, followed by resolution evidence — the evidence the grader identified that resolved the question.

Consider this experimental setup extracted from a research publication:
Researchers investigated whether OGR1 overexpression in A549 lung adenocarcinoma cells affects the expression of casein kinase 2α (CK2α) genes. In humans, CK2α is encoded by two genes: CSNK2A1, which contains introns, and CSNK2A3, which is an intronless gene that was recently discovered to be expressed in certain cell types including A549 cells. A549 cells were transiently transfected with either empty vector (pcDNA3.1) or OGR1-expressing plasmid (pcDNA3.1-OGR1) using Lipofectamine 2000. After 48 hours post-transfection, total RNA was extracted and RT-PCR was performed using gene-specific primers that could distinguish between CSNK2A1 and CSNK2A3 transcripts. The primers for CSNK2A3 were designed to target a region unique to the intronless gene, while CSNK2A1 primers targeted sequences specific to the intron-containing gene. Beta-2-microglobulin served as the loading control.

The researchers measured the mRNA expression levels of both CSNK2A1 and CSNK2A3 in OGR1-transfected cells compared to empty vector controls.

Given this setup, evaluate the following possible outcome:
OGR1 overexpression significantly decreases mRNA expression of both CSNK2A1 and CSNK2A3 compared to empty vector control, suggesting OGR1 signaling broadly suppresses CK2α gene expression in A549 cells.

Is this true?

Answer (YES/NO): NO